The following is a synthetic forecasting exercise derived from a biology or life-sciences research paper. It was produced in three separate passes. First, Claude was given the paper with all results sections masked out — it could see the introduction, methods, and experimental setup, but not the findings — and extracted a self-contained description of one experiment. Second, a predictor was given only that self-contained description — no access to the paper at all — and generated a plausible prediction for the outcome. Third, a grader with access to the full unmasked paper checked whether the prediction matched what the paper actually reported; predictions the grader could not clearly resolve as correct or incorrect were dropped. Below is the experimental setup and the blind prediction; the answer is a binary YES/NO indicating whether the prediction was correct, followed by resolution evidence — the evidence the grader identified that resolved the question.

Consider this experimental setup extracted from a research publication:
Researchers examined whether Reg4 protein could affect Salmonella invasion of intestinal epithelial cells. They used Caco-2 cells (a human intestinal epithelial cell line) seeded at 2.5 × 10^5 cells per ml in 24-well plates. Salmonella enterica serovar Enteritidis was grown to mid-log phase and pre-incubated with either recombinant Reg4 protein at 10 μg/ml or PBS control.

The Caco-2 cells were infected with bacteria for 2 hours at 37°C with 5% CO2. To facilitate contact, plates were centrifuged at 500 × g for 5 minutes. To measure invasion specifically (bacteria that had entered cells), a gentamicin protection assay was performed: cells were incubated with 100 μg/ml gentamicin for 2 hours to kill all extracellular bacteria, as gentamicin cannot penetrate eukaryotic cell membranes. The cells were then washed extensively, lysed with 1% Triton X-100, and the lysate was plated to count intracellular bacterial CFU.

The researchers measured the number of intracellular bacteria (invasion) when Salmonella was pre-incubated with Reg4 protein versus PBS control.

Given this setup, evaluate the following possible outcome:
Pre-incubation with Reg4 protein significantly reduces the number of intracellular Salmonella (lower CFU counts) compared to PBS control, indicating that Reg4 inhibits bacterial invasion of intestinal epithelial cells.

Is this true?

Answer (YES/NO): YES